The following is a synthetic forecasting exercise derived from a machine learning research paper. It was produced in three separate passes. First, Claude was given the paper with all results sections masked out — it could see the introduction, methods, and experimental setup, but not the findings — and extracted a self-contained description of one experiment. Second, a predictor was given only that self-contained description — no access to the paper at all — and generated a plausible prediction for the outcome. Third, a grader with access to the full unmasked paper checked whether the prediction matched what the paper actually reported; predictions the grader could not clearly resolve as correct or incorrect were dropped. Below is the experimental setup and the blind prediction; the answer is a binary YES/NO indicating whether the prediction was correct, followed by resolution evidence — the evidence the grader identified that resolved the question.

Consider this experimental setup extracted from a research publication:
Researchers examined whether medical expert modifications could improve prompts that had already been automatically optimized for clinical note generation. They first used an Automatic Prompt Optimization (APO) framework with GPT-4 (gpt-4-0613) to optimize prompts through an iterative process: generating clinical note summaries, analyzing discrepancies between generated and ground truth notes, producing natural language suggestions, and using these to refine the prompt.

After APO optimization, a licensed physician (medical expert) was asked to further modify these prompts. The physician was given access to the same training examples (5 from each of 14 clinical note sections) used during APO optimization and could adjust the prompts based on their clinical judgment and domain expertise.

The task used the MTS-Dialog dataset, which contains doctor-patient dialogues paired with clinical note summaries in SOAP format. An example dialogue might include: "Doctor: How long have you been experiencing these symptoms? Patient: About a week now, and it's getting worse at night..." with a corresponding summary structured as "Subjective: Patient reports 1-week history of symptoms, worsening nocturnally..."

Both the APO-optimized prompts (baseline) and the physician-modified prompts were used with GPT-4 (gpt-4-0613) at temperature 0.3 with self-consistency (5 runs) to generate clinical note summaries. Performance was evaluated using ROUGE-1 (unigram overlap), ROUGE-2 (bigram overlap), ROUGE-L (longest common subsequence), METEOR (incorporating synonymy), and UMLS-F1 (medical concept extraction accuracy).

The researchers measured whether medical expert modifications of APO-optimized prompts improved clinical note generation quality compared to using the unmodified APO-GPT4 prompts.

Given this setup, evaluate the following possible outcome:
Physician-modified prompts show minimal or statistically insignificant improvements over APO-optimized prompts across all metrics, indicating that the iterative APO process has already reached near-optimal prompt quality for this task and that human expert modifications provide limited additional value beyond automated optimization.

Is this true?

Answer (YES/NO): NO